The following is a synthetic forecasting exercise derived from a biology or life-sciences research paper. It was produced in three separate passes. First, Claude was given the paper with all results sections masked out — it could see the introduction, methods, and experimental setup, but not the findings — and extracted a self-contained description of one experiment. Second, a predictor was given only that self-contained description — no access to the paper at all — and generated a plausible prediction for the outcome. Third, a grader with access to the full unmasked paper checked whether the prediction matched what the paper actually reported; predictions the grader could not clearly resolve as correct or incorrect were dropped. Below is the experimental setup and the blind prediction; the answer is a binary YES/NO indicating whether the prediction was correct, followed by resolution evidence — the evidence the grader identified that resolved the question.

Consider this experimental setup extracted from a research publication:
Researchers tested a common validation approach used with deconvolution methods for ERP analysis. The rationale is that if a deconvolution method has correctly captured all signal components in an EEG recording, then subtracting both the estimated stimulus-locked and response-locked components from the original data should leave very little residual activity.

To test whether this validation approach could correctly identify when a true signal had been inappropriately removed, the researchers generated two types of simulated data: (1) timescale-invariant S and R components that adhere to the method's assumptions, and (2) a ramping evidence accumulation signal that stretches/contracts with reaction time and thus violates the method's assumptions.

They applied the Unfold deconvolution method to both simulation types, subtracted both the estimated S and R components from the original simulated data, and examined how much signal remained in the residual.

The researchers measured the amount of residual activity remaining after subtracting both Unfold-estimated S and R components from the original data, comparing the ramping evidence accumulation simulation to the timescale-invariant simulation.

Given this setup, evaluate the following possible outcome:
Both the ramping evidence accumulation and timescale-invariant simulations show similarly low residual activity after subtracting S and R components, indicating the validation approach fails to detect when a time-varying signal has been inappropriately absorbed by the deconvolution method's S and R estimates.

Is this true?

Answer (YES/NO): YES